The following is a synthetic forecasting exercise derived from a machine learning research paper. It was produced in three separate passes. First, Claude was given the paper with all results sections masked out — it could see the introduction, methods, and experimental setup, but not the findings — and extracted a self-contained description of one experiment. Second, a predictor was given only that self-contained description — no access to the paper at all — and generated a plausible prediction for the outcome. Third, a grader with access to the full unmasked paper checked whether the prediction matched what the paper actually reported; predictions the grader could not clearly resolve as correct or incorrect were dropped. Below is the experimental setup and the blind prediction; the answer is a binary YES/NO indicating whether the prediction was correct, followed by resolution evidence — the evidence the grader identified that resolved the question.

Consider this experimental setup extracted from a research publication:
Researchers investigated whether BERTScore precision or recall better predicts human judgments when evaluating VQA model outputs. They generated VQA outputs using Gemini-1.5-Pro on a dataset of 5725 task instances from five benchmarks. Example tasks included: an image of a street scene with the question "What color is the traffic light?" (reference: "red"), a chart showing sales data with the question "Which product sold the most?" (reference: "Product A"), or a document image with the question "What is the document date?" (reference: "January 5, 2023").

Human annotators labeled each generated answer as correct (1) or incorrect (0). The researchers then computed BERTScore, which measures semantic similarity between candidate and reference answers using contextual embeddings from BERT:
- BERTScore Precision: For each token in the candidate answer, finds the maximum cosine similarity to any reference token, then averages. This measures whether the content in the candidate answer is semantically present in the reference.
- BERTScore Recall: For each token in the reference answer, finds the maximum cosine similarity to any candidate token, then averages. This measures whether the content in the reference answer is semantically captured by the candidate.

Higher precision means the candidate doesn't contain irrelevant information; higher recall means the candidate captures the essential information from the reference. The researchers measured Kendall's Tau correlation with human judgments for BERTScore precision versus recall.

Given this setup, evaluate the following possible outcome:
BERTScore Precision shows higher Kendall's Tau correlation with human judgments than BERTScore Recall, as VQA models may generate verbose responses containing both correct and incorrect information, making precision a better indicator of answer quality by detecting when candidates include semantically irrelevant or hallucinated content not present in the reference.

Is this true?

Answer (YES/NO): YES